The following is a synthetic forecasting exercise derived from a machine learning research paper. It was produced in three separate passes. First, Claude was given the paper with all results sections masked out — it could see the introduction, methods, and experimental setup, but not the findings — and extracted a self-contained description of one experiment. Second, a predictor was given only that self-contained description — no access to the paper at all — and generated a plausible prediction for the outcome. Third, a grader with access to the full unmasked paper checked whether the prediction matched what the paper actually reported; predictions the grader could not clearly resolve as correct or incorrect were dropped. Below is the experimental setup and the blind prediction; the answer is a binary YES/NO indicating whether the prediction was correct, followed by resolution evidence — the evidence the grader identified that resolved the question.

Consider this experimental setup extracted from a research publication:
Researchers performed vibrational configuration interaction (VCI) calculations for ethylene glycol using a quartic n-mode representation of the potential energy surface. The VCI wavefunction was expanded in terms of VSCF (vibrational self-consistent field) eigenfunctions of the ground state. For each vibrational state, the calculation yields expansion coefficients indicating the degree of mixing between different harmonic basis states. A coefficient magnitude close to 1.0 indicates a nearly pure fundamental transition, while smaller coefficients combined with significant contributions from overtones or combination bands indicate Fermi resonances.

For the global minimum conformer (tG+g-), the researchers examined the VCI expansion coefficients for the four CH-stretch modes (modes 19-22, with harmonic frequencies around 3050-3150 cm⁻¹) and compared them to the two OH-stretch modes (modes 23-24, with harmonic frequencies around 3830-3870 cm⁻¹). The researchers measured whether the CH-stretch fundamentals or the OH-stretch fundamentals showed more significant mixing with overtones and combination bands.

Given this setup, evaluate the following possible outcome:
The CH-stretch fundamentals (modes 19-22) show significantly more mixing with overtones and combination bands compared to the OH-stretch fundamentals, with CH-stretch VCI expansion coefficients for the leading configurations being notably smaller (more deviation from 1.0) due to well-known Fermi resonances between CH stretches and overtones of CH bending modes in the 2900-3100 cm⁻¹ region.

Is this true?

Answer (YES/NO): YES